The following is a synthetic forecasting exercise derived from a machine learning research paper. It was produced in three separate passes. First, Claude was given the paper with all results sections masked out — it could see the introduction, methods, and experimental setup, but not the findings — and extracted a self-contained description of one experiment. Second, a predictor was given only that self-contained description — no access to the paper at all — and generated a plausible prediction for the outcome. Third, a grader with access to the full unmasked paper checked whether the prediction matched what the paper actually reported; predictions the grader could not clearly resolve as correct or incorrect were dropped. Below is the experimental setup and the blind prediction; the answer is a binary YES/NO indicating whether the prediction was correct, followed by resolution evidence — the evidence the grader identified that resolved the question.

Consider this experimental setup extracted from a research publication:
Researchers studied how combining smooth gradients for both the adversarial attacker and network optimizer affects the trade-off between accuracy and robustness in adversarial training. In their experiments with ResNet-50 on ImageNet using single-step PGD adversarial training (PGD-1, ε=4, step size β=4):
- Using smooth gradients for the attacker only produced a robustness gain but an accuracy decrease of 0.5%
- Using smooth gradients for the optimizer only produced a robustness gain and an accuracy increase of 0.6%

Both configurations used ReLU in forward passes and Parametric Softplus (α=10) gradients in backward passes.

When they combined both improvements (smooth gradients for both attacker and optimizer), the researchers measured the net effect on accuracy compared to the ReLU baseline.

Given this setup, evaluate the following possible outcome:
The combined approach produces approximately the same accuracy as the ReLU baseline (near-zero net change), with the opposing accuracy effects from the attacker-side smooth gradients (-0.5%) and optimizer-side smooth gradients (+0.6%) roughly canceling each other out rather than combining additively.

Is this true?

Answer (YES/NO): NO